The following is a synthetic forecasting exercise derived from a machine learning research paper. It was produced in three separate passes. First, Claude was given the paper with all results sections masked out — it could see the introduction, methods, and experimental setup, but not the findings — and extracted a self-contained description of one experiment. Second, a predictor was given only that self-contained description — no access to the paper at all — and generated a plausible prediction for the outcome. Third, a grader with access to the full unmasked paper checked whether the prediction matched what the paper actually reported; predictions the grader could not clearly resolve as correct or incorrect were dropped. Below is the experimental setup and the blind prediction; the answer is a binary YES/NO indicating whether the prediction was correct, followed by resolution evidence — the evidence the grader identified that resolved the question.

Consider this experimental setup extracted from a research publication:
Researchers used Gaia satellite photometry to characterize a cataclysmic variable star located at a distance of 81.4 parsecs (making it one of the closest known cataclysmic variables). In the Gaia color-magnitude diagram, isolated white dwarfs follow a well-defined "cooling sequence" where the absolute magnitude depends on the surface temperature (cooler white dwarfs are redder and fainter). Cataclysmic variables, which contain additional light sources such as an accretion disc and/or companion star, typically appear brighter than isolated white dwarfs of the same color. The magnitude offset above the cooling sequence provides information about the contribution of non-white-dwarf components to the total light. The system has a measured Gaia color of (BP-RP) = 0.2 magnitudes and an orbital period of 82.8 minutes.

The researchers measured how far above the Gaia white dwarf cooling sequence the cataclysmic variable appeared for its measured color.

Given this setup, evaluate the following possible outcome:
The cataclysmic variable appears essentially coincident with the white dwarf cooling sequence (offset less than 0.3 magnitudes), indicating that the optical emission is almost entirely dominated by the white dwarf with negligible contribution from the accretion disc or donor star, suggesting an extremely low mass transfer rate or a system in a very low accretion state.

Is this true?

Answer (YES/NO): NO